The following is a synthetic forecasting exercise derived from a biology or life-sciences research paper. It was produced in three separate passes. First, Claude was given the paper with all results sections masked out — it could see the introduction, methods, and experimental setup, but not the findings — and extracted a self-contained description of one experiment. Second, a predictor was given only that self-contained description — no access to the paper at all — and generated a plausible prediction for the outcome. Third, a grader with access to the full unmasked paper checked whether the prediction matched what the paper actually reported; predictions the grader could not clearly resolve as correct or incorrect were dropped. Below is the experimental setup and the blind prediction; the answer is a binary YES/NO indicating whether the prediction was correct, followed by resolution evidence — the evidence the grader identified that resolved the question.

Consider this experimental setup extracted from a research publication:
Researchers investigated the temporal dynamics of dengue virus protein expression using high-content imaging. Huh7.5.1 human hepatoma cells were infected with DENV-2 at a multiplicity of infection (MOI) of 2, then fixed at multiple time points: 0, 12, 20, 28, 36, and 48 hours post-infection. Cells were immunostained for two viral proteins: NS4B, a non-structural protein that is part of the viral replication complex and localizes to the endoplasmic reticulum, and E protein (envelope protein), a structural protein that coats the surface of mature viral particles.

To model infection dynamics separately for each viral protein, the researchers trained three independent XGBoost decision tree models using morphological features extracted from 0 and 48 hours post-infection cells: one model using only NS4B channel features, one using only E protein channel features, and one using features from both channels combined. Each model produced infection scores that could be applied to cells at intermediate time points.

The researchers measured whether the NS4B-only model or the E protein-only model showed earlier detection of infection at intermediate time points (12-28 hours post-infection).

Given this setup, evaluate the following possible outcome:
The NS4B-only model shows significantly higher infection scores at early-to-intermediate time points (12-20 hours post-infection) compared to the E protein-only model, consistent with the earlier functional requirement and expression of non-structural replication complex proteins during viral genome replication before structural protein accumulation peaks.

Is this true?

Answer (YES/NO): NO